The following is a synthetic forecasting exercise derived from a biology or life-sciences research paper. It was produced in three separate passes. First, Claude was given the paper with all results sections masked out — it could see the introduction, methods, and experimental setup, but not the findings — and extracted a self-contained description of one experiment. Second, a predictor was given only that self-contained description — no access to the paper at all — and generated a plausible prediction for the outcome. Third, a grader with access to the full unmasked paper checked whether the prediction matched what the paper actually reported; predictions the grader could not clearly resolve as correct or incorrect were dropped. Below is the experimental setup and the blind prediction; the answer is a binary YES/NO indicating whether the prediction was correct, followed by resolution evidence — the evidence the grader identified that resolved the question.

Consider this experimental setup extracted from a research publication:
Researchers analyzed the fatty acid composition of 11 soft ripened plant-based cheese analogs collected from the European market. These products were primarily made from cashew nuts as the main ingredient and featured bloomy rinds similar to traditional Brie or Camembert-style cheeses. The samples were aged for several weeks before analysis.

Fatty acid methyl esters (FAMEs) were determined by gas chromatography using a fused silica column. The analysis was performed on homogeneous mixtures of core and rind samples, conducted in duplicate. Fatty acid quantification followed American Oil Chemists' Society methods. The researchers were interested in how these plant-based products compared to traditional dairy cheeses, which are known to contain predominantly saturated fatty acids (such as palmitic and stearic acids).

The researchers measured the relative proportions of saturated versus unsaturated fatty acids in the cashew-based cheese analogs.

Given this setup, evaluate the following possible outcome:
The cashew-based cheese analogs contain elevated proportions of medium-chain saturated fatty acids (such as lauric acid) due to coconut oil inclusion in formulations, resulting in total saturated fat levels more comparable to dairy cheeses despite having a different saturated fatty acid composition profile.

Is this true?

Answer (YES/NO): NO